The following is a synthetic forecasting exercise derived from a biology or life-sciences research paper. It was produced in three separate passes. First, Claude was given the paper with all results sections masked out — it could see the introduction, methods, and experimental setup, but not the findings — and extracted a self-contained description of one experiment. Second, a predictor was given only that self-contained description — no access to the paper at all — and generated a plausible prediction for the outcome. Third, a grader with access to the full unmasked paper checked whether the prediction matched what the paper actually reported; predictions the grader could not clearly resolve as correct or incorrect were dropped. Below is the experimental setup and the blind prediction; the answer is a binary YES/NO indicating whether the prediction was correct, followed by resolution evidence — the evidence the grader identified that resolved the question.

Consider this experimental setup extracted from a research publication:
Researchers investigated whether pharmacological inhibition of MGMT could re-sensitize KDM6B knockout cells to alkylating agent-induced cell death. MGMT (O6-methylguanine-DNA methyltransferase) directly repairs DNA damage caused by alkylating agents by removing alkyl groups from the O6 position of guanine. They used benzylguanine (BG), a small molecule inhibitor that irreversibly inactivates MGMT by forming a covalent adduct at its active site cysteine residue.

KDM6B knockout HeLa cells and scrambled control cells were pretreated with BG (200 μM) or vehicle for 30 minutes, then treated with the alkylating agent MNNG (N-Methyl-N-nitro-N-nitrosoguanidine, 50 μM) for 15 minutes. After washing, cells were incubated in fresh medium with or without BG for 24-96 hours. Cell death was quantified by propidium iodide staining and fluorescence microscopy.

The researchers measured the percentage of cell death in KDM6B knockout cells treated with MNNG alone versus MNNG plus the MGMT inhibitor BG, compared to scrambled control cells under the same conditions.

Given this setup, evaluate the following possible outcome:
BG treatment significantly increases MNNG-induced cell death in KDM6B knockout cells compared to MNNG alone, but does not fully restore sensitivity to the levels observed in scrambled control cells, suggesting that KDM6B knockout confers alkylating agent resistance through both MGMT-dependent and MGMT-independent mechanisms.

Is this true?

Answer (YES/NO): YES